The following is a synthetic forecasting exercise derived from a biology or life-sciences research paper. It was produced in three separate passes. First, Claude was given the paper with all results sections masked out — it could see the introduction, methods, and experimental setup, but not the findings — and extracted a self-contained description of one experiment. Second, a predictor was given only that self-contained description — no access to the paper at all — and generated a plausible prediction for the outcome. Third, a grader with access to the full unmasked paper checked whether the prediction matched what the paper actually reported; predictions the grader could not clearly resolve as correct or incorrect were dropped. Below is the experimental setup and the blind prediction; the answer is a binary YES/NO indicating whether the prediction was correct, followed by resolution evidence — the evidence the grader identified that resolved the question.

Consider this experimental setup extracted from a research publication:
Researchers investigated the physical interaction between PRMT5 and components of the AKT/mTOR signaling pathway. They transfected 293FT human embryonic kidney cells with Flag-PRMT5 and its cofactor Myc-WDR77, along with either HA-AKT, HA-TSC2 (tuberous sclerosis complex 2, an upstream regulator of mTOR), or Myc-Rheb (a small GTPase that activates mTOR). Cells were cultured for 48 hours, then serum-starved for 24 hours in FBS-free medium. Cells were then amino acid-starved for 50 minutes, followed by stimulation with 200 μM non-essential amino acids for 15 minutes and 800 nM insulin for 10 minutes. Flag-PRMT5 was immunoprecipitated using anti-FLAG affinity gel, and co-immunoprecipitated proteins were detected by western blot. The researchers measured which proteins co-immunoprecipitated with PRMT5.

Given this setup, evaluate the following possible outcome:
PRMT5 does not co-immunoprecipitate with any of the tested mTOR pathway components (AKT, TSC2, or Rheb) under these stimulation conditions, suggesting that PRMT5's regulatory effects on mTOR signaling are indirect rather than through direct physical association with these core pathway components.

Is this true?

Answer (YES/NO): NO